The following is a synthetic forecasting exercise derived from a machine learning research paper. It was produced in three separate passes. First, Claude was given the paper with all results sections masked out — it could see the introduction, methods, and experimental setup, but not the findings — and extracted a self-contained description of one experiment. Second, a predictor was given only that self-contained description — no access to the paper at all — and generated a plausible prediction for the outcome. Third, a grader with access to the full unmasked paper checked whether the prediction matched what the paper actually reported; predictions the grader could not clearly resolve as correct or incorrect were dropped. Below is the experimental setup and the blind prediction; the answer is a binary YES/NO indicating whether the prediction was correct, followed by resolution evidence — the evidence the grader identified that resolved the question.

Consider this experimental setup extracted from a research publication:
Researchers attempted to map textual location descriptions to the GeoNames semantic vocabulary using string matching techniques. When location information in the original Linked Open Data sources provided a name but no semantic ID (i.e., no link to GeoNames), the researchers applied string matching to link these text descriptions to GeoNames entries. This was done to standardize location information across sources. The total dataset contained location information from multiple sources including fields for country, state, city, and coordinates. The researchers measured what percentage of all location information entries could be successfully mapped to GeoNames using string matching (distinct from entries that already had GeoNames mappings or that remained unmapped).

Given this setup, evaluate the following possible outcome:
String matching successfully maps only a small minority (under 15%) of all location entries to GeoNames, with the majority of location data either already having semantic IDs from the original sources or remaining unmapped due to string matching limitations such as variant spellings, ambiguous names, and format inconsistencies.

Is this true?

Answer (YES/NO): YES